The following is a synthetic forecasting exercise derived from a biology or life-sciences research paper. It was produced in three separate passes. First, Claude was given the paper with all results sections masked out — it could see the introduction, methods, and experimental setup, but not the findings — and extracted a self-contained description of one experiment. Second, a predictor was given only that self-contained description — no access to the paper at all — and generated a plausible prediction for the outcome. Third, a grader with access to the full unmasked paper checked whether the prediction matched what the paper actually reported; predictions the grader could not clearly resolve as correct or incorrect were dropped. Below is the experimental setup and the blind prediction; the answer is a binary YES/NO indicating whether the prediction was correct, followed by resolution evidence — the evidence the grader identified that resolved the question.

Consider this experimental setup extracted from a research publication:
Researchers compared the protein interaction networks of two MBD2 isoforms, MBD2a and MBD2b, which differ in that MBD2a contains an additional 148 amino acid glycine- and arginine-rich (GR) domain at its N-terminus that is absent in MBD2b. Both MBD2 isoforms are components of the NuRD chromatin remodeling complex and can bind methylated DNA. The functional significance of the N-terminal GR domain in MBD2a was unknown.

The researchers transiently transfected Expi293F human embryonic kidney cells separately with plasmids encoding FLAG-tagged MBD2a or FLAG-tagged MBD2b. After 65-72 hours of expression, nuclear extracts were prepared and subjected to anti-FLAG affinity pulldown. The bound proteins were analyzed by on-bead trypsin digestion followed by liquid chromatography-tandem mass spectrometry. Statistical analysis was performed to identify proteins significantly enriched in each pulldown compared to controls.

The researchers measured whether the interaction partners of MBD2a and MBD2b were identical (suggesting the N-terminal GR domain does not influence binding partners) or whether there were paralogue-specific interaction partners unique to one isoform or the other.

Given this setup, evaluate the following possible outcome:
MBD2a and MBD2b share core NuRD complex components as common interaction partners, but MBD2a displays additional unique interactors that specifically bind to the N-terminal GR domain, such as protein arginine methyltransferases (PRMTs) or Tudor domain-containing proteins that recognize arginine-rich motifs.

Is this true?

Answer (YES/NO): YES